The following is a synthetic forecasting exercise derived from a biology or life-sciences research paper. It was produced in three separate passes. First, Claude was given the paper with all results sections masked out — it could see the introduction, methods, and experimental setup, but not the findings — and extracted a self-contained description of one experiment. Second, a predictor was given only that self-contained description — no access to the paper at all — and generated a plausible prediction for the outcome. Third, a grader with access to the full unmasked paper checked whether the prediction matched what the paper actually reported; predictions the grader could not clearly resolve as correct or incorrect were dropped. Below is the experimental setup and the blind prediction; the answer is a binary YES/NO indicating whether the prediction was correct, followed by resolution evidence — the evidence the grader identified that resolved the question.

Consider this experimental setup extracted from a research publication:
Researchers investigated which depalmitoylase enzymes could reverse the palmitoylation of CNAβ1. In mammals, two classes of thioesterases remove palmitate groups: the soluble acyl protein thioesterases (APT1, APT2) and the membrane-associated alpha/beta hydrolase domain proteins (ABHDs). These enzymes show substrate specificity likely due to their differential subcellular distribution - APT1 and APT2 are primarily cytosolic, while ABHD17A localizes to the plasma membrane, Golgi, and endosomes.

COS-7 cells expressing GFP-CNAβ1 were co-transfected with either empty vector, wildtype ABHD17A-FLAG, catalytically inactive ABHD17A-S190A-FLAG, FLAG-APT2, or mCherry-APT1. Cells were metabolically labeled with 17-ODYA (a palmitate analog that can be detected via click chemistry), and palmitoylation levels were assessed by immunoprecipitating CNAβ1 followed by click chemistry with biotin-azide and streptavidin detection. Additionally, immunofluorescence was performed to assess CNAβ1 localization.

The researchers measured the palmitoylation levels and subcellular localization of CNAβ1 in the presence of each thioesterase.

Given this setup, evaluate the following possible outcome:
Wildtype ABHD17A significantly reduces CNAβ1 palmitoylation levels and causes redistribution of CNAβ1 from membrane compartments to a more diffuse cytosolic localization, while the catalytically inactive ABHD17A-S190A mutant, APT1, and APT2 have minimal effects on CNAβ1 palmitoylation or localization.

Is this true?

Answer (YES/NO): YES